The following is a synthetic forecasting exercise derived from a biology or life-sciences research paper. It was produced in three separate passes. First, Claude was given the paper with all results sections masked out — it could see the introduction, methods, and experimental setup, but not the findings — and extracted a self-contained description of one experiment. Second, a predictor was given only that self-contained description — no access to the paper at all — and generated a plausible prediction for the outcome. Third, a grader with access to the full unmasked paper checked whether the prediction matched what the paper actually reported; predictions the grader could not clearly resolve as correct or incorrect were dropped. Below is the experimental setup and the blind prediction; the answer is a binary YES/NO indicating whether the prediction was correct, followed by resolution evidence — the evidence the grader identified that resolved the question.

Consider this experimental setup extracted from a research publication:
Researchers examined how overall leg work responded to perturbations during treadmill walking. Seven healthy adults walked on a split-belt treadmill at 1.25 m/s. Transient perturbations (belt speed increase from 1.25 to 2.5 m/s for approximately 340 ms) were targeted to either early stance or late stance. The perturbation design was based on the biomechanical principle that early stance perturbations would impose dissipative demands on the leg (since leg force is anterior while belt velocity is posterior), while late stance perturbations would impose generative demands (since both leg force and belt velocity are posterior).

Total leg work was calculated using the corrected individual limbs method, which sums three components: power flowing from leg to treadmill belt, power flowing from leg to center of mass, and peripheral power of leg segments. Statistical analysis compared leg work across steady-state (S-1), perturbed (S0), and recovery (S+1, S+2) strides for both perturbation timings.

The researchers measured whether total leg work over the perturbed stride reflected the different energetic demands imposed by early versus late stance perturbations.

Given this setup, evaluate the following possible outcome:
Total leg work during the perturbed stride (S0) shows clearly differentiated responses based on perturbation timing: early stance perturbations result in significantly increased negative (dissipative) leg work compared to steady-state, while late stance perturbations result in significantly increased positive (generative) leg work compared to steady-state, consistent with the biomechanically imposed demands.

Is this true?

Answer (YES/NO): NO